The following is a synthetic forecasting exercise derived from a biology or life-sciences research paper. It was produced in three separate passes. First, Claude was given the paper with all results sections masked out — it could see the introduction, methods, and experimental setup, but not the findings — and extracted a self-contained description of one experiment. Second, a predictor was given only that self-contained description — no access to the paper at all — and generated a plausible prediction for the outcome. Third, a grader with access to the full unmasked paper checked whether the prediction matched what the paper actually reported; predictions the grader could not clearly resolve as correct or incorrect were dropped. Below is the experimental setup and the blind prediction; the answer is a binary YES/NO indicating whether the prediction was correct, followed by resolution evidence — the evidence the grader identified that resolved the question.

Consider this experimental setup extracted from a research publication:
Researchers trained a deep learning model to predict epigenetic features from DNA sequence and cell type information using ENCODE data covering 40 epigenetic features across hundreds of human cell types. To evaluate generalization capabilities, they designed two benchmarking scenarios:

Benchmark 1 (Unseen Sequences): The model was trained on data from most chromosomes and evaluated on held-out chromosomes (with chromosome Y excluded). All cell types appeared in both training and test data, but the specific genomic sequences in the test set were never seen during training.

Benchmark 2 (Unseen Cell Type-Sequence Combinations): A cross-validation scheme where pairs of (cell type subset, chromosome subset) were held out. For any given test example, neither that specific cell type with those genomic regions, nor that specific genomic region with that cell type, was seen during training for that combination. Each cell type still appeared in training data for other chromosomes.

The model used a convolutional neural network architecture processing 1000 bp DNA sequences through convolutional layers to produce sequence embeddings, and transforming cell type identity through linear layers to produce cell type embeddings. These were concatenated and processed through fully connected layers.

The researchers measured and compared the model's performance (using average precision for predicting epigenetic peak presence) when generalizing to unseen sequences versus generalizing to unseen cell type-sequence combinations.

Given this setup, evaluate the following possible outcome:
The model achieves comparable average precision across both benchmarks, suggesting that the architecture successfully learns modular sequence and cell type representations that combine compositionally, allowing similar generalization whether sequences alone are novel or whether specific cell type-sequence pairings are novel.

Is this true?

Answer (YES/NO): NO